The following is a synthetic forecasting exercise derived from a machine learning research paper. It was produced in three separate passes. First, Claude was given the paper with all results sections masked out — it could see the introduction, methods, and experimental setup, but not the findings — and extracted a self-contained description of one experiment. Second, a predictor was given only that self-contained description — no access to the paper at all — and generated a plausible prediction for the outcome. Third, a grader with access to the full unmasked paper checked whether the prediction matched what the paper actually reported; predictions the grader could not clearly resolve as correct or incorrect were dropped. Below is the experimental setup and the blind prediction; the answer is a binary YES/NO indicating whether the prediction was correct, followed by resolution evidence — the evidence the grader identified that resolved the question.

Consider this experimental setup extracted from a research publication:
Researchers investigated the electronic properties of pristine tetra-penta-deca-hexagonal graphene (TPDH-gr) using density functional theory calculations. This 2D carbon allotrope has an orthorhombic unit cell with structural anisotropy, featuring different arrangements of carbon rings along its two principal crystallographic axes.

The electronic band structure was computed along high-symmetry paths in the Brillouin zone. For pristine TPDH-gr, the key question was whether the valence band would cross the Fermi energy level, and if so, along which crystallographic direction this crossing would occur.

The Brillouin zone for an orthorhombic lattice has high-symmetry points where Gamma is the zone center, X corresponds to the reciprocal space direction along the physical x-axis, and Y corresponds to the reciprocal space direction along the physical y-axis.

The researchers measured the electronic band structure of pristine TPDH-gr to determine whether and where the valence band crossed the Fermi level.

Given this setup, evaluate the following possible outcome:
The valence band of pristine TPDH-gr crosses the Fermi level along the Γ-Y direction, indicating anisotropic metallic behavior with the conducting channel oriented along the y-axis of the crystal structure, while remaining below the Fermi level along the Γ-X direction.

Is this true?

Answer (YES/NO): YES